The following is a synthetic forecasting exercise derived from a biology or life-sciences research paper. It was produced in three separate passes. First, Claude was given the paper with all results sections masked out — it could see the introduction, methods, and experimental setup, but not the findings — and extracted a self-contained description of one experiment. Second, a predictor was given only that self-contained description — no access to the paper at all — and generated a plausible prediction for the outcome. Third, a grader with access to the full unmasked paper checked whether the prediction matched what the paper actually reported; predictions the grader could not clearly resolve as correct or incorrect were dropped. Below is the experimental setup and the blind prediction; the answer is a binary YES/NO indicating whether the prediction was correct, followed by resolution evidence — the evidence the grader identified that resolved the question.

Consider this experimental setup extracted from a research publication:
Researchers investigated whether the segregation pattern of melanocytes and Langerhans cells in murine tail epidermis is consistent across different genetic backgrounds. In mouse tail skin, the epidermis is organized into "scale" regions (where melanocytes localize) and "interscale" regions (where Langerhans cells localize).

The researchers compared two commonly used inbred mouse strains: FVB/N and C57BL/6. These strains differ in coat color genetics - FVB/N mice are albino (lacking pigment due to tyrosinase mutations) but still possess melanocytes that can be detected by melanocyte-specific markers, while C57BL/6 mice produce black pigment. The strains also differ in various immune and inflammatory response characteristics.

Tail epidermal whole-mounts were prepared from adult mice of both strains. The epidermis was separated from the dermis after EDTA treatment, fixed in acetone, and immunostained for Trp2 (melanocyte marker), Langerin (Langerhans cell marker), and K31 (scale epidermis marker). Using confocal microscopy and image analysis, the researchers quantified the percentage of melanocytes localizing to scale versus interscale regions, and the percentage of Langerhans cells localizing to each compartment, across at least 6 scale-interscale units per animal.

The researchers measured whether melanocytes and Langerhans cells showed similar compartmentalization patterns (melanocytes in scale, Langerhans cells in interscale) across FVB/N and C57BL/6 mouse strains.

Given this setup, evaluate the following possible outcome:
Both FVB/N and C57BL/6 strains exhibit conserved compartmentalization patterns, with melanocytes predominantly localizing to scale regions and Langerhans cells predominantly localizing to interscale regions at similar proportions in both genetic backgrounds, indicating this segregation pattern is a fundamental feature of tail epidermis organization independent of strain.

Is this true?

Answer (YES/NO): YES